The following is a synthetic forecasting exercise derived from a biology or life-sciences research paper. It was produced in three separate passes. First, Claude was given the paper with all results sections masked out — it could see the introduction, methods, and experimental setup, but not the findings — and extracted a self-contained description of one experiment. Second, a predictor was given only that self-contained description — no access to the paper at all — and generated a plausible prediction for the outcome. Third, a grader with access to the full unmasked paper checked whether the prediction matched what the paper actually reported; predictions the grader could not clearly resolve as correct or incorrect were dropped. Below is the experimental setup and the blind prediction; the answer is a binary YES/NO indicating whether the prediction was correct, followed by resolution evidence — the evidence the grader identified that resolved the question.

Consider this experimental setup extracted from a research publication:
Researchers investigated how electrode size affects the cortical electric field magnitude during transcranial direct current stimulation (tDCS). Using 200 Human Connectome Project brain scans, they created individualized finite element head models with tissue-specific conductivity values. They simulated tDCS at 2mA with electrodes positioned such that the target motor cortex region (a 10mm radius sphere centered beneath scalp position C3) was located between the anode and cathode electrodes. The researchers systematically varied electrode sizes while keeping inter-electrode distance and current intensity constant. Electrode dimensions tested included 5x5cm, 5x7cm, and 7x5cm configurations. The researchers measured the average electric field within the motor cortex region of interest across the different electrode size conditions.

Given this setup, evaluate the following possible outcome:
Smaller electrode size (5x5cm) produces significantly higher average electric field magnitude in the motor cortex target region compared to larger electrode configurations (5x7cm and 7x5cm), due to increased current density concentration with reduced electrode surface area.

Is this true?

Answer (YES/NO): YES